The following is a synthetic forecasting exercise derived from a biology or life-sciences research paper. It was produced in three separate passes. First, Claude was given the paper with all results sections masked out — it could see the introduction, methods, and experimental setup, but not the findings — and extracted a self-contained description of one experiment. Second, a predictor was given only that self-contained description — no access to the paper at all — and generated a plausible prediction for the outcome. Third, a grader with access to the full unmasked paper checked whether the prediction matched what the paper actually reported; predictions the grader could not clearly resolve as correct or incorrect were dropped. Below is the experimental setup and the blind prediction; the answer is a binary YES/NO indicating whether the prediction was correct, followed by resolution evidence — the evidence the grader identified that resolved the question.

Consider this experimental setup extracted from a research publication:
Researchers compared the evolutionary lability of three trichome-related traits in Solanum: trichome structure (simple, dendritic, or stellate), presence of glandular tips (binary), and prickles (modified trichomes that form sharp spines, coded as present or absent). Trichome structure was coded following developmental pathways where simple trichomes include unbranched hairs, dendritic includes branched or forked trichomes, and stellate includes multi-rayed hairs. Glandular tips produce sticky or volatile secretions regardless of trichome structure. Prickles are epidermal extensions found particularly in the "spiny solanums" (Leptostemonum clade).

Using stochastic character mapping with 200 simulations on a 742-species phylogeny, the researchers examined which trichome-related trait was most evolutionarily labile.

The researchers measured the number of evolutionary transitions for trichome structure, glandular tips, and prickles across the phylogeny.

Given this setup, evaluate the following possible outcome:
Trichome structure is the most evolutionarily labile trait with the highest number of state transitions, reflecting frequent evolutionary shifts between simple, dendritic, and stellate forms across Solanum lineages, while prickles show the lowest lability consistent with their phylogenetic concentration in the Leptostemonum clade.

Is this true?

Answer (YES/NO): NO